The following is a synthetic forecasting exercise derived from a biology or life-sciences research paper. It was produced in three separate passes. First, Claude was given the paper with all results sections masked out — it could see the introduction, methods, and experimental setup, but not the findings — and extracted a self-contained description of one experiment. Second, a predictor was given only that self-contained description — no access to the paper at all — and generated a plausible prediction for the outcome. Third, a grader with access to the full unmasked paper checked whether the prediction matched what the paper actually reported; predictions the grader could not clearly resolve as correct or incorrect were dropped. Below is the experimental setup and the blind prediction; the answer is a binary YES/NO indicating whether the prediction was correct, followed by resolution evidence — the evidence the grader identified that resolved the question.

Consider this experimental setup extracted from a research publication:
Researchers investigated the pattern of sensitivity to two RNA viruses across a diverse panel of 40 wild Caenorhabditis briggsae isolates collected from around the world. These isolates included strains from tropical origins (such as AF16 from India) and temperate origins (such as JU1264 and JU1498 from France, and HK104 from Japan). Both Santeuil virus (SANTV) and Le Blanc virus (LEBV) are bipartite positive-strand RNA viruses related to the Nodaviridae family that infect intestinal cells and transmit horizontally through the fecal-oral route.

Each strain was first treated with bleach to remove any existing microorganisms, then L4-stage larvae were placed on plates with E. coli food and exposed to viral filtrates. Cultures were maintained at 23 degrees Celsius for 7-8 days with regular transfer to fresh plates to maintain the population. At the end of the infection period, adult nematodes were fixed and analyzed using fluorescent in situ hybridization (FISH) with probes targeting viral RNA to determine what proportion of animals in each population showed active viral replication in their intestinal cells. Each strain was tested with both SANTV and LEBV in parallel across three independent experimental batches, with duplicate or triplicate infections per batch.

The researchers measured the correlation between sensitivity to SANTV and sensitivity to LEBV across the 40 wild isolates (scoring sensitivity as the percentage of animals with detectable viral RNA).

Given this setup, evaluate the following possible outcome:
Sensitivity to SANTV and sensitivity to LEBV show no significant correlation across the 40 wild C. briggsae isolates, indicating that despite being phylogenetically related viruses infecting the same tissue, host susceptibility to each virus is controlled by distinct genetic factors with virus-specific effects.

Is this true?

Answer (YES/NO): NO